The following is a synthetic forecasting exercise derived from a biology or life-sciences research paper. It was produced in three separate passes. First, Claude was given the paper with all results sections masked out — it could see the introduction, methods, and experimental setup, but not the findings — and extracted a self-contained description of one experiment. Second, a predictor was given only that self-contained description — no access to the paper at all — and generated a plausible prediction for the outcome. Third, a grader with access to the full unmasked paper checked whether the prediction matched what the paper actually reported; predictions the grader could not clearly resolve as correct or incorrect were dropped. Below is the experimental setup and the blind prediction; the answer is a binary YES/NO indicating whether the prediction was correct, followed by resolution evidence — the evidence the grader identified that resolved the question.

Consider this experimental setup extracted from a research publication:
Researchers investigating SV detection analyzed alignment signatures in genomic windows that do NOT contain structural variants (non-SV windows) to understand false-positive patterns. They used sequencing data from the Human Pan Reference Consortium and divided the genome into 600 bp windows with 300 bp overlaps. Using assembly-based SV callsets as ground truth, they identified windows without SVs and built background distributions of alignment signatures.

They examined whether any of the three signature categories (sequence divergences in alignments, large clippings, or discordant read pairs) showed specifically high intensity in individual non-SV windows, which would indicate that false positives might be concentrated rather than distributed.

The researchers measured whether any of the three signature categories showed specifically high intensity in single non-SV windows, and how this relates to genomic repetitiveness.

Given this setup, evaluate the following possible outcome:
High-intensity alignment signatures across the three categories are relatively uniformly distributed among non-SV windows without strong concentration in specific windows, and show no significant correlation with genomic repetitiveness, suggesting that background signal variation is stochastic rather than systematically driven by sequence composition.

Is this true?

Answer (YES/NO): NO